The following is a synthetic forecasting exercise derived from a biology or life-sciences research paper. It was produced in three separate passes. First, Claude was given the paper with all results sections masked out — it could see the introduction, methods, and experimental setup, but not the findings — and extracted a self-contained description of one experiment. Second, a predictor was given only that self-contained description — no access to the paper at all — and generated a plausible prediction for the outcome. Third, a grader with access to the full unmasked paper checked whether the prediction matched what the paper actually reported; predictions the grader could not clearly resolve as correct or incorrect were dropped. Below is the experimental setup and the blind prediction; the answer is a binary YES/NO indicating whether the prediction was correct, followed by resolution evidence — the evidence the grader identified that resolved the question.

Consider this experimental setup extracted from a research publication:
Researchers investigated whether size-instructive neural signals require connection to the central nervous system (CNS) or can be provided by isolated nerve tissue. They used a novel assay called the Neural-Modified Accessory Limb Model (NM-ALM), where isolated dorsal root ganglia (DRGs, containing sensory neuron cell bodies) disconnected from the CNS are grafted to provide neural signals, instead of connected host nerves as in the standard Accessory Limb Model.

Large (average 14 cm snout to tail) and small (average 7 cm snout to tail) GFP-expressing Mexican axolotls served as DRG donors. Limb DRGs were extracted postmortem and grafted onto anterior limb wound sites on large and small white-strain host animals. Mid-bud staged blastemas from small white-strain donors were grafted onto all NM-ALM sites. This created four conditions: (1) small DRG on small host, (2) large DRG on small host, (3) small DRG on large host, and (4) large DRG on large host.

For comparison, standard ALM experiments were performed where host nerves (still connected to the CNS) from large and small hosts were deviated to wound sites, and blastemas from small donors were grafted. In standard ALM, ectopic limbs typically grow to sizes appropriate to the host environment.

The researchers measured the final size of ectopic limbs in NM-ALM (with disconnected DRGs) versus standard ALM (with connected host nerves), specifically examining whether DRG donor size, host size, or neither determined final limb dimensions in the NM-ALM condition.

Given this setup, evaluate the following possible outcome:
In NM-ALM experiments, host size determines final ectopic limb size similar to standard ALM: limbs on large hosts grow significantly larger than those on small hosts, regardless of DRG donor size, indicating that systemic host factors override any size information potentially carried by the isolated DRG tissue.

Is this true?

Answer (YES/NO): NO